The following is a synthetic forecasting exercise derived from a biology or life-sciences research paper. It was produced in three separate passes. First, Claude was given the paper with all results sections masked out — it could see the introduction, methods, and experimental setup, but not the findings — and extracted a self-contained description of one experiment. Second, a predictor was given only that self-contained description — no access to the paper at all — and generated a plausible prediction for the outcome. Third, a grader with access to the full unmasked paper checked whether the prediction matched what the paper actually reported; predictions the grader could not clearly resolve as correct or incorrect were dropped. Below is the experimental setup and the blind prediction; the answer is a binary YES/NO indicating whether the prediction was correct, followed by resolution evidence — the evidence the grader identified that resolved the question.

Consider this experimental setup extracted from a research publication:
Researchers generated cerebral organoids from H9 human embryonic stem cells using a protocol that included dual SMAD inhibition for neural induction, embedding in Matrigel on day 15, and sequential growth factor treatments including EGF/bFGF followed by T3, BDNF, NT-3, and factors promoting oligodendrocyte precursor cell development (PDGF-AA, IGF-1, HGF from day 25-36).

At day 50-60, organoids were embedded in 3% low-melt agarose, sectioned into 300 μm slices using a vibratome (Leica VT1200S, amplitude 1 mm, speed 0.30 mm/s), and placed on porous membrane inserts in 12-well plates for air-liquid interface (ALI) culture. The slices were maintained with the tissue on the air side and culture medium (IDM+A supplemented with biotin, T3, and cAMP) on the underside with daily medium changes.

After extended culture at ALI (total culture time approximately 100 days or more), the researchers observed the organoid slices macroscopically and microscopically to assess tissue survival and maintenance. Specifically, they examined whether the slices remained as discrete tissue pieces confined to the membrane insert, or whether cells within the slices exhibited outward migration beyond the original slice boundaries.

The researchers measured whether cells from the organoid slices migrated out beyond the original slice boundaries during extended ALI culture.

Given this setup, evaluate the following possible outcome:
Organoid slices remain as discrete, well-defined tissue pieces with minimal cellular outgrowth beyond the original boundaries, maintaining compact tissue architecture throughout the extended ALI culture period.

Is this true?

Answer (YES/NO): NO